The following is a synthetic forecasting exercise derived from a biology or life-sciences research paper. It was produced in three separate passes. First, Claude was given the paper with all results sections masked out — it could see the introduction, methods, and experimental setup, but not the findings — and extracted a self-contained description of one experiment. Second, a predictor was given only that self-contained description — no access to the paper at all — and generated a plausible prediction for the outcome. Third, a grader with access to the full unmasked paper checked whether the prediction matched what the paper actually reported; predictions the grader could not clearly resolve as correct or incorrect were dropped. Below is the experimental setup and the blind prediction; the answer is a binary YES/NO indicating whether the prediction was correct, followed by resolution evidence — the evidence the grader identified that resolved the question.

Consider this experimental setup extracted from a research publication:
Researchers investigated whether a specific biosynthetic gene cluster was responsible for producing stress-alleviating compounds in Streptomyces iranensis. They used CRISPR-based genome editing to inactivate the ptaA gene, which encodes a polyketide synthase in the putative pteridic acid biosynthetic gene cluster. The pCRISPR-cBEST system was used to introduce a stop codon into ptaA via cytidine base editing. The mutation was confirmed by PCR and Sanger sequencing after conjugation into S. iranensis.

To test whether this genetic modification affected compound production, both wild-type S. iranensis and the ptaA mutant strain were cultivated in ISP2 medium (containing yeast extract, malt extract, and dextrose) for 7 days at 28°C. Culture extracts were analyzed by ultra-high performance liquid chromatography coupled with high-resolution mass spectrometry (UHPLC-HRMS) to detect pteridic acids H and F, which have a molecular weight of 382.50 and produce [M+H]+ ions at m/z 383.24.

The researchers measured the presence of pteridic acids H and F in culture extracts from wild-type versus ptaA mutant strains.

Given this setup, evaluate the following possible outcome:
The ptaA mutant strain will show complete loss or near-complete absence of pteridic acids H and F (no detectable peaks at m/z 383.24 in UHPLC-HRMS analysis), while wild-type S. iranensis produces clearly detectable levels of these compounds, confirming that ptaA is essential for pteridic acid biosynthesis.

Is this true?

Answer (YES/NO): YES